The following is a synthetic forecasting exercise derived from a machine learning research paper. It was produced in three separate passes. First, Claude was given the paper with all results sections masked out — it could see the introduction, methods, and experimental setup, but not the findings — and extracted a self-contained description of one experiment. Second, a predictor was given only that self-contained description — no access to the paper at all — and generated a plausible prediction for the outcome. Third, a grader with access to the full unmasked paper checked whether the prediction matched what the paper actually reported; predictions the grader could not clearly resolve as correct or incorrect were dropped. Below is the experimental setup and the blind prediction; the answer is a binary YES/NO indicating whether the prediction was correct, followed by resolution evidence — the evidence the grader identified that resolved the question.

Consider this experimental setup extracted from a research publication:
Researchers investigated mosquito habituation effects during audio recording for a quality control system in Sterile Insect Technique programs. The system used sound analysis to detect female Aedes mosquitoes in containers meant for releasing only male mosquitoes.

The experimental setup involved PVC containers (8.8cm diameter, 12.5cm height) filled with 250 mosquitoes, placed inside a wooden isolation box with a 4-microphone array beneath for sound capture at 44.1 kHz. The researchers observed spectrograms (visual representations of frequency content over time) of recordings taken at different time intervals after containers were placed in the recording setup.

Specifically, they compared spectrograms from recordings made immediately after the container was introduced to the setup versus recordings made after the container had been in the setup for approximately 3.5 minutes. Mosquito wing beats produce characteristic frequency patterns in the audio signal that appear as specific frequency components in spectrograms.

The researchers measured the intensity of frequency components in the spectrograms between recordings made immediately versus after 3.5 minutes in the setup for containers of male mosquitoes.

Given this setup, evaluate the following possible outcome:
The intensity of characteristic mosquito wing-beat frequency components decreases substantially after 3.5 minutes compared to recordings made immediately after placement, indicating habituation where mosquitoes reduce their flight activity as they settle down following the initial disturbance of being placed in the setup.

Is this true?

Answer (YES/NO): YES